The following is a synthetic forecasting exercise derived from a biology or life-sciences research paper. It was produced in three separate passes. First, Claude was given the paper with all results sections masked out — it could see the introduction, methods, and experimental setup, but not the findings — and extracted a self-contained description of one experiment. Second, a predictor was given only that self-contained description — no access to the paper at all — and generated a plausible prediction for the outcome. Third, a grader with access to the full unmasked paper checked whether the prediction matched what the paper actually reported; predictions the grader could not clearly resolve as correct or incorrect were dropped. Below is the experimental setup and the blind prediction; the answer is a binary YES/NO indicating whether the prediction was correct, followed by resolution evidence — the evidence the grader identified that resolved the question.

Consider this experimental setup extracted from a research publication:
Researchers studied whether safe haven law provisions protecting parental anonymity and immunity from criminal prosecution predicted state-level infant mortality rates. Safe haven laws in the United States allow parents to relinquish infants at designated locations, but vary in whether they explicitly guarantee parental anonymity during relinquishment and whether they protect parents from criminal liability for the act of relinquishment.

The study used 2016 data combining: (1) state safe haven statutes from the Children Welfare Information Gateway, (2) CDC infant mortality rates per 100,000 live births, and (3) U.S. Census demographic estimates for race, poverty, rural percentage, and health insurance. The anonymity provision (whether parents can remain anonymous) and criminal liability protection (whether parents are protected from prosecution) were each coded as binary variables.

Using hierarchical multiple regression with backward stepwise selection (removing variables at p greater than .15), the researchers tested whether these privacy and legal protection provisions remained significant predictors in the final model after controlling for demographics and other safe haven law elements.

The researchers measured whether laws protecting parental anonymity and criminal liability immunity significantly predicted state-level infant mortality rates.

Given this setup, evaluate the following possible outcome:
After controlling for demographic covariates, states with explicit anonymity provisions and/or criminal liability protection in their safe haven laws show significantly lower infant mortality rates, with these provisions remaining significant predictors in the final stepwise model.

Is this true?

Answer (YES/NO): NO